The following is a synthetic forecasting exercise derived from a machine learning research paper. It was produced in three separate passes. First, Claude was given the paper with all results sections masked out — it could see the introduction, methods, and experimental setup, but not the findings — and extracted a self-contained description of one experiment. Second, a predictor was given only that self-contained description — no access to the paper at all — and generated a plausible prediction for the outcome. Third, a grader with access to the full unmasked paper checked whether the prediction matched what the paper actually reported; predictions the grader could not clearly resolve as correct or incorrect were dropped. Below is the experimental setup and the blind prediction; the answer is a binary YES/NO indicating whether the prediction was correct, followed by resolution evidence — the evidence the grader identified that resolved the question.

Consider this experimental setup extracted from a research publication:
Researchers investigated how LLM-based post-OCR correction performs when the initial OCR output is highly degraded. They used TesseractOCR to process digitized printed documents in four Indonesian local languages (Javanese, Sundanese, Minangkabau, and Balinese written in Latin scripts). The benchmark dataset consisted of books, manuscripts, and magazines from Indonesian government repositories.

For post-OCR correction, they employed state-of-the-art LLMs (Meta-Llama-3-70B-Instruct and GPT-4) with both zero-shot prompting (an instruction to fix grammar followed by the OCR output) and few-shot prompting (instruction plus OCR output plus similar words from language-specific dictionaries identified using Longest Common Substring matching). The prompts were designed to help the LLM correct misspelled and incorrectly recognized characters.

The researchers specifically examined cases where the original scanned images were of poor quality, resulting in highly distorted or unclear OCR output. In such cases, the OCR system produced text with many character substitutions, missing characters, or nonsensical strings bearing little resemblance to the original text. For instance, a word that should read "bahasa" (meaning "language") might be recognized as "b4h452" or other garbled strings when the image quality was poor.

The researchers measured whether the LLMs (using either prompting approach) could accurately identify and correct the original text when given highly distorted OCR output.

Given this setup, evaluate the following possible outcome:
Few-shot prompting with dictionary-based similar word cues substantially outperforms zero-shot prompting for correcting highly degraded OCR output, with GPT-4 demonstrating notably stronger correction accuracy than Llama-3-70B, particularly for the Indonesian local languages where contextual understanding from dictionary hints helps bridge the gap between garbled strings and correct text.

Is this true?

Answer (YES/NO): NO